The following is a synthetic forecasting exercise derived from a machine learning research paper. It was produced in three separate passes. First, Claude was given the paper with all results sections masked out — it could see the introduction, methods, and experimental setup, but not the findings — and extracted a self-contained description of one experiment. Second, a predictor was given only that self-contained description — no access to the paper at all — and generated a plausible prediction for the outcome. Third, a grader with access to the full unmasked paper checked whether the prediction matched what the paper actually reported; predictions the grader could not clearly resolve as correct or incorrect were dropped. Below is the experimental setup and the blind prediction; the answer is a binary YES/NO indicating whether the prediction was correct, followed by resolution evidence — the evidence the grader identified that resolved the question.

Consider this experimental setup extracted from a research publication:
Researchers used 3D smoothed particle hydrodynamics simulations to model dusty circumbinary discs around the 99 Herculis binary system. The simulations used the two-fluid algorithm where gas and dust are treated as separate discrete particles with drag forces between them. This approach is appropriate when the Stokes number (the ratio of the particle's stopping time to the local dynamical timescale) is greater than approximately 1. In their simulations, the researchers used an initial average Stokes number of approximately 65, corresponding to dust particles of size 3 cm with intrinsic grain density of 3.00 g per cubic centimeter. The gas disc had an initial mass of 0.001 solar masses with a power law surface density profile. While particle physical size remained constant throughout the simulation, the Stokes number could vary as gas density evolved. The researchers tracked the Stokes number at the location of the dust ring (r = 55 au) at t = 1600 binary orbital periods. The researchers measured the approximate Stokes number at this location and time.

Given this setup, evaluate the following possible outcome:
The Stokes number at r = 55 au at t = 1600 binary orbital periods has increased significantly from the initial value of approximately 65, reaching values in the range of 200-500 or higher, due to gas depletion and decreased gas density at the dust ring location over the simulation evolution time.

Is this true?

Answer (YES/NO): YES